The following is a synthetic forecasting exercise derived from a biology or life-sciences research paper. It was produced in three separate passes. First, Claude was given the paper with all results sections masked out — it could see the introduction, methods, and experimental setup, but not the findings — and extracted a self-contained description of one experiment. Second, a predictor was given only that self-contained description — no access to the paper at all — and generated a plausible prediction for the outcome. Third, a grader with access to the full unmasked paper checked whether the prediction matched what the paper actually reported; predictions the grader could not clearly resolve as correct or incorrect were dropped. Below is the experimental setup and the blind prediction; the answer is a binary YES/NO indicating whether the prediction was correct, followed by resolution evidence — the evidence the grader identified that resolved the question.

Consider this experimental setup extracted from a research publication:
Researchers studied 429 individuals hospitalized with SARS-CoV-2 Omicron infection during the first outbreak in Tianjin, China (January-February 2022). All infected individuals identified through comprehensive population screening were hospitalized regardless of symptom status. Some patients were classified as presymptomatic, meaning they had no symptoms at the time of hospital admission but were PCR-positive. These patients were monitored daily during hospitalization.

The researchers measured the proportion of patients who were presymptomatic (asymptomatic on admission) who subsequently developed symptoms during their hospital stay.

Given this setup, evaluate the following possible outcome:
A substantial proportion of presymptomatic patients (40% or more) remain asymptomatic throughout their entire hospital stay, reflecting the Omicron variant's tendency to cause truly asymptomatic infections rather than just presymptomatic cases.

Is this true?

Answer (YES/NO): NO